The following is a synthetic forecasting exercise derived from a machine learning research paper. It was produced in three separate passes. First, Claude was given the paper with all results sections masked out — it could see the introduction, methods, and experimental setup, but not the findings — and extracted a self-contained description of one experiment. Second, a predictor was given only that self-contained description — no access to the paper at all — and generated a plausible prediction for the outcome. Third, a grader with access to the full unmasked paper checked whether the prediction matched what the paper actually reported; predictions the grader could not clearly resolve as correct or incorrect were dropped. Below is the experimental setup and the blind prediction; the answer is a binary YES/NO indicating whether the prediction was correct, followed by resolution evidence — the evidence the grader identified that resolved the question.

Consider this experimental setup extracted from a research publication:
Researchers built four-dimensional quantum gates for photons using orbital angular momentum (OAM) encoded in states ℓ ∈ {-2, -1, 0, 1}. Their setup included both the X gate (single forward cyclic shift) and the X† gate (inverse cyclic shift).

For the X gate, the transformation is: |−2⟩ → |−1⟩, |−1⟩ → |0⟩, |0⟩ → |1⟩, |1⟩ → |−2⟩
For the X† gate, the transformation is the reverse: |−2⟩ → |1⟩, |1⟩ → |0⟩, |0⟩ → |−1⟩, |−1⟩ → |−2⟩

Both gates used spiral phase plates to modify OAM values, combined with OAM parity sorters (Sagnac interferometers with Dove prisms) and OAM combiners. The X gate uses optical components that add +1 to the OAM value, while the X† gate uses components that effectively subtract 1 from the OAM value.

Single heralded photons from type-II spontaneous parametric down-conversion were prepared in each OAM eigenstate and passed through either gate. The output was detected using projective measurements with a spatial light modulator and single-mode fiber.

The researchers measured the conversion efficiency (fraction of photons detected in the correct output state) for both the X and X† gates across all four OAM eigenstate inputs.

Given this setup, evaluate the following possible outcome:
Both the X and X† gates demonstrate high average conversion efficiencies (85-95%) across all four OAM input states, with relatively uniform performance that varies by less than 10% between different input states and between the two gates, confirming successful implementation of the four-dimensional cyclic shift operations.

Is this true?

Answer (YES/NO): YES